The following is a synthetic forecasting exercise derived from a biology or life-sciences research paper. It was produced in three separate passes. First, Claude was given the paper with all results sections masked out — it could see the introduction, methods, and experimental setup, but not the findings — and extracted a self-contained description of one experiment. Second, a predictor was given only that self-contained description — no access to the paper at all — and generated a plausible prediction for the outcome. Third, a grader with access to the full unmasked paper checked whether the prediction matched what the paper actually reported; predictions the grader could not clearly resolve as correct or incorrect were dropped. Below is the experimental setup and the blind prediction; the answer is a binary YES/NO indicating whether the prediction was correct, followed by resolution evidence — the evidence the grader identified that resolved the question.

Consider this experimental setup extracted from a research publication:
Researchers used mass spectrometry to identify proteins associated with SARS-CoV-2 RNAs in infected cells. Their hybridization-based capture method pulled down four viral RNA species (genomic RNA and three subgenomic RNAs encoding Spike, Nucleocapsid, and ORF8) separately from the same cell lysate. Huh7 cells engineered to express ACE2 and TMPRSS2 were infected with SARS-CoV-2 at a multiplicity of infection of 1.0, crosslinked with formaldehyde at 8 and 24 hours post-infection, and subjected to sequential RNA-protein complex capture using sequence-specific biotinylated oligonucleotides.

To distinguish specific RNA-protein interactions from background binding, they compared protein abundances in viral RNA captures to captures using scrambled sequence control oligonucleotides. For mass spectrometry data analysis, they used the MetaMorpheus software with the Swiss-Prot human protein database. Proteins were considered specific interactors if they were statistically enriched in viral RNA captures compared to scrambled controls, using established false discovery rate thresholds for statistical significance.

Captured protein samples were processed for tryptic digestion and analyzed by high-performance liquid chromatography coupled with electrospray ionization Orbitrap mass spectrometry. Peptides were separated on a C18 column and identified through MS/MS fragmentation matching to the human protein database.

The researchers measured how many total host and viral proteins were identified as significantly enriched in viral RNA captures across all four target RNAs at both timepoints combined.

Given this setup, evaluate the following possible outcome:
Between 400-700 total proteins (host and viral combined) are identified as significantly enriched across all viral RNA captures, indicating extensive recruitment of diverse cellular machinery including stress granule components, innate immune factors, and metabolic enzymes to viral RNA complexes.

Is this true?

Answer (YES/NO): YES